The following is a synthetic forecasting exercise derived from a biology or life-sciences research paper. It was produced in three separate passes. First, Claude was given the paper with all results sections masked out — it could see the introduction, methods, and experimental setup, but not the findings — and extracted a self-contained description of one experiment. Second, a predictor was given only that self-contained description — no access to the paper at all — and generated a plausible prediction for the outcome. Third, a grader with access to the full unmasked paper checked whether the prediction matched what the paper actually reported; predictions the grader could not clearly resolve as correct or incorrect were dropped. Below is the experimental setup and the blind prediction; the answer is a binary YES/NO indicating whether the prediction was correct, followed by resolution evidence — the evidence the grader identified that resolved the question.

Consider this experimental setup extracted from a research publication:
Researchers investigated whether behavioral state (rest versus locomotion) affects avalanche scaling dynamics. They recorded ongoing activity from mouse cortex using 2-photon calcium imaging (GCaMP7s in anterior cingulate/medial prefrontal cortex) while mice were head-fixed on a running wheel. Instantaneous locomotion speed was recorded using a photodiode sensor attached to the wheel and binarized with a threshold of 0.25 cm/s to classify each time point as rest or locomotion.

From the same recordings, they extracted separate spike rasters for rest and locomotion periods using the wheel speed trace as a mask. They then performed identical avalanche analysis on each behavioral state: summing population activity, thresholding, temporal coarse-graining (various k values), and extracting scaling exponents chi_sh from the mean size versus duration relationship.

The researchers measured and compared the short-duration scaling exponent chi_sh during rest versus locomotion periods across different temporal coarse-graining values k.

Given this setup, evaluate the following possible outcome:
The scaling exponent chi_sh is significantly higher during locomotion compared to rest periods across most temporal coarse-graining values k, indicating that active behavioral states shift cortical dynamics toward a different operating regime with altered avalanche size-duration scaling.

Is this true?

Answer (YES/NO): NO